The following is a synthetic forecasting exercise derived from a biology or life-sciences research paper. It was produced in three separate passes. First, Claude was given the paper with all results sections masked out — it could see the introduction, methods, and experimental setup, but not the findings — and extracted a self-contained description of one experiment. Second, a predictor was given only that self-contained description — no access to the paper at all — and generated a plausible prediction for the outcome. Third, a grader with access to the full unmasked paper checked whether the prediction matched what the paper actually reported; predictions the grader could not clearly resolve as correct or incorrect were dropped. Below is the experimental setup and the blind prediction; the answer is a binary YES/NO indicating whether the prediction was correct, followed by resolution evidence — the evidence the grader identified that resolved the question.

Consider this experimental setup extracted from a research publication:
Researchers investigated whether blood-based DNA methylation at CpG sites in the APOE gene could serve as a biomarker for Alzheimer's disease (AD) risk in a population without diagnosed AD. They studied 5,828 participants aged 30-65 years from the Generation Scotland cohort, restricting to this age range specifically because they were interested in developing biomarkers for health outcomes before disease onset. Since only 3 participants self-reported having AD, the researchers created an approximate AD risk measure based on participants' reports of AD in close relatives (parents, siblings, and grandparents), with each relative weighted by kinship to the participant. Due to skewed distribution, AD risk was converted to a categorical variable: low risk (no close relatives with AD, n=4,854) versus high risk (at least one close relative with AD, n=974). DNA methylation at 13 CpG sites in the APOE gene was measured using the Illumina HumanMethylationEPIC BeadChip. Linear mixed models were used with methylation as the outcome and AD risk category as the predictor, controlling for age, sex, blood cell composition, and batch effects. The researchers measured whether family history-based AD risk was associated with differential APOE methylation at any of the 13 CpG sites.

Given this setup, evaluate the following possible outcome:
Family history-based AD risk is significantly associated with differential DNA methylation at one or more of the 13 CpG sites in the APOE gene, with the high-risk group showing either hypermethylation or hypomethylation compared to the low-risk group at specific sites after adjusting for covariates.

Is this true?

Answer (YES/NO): NO